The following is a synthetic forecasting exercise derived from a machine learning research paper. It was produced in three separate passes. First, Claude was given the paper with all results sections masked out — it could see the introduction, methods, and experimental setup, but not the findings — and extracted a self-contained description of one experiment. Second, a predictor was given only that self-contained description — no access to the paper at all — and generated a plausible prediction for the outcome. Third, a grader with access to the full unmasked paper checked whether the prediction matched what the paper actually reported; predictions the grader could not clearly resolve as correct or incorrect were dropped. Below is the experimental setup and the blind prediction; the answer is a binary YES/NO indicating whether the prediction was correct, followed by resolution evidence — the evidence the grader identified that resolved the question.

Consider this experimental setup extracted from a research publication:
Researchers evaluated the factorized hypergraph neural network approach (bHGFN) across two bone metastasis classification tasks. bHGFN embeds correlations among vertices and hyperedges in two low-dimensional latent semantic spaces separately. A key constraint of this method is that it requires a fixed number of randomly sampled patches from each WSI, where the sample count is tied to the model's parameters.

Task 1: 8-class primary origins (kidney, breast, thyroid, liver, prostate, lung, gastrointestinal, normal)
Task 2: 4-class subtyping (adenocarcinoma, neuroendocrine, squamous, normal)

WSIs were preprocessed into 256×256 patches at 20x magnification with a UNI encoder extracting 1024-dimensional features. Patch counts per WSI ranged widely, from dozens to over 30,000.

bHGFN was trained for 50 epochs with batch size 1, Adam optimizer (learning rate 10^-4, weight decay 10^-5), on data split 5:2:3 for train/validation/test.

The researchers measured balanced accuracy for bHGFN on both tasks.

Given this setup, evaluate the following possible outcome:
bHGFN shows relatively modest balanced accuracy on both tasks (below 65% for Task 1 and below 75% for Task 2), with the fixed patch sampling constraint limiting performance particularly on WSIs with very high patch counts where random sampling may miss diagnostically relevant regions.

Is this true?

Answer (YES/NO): NO